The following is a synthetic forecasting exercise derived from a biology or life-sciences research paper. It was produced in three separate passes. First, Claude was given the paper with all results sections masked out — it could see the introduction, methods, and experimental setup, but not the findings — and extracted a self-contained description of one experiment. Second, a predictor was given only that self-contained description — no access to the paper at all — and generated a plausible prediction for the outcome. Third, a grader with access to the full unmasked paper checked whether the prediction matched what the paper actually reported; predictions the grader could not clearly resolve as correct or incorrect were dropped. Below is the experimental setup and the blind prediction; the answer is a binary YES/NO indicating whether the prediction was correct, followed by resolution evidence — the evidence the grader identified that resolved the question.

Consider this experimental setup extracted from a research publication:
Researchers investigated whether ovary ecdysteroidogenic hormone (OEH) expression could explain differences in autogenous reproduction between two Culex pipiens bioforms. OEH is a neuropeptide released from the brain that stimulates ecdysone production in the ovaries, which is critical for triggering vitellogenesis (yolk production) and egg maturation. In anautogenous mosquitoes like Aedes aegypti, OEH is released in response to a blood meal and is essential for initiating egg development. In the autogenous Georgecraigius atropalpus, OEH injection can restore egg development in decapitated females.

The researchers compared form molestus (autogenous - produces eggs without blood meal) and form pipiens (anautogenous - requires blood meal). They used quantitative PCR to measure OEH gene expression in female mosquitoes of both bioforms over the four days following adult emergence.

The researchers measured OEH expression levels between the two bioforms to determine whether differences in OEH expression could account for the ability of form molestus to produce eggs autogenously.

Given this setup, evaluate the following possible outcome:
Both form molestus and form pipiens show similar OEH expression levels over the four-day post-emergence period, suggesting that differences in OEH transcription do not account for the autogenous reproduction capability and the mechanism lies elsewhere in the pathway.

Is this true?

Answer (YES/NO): YES